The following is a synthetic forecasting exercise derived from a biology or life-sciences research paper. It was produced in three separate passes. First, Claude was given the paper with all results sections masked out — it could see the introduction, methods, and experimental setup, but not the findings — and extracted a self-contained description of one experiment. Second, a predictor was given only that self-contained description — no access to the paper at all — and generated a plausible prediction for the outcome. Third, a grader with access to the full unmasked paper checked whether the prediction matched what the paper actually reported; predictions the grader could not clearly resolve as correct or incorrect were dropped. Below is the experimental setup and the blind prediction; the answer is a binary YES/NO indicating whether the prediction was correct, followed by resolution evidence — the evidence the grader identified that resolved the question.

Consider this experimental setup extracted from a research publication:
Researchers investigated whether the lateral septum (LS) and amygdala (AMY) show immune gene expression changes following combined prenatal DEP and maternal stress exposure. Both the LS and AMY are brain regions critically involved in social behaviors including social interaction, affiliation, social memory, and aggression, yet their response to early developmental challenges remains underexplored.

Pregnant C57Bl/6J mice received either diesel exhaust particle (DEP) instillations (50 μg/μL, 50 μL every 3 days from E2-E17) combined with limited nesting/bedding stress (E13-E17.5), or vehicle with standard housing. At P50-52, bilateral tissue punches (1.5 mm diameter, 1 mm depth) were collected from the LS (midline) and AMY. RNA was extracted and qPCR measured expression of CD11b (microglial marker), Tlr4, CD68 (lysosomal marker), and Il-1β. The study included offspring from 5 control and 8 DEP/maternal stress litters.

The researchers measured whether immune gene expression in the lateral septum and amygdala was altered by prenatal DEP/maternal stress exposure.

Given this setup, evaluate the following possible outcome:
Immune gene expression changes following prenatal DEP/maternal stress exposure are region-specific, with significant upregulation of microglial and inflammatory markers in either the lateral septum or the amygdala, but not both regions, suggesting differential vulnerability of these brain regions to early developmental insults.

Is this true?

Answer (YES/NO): NO